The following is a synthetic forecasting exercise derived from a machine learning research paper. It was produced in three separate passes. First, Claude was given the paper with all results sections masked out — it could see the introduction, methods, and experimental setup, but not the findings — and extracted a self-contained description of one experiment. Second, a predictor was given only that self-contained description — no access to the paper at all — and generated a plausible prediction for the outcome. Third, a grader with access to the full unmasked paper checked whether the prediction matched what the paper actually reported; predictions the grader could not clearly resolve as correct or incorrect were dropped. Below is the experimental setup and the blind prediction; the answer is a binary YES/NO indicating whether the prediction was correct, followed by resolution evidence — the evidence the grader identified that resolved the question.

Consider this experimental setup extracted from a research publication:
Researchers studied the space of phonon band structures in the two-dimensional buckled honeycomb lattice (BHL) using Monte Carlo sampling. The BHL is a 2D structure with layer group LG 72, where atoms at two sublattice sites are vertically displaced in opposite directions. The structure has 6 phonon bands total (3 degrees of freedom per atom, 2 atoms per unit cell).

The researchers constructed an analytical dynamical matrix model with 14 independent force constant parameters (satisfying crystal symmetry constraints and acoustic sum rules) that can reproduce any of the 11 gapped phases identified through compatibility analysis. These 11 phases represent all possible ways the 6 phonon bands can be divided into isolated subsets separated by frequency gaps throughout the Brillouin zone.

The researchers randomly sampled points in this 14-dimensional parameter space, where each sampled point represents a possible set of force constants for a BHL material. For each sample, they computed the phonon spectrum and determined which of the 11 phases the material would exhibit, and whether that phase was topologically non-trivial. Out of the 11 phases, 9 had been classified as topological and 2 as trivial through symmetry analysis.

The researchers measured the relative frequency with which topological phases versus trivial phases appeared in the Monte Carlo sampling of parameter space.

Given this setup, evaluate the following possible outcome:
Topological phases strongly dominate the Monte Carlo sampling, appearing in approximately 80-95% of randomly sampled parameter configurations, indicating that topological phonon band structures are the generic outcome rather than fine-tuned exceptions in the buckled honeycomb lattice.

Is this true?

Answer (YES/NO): NO